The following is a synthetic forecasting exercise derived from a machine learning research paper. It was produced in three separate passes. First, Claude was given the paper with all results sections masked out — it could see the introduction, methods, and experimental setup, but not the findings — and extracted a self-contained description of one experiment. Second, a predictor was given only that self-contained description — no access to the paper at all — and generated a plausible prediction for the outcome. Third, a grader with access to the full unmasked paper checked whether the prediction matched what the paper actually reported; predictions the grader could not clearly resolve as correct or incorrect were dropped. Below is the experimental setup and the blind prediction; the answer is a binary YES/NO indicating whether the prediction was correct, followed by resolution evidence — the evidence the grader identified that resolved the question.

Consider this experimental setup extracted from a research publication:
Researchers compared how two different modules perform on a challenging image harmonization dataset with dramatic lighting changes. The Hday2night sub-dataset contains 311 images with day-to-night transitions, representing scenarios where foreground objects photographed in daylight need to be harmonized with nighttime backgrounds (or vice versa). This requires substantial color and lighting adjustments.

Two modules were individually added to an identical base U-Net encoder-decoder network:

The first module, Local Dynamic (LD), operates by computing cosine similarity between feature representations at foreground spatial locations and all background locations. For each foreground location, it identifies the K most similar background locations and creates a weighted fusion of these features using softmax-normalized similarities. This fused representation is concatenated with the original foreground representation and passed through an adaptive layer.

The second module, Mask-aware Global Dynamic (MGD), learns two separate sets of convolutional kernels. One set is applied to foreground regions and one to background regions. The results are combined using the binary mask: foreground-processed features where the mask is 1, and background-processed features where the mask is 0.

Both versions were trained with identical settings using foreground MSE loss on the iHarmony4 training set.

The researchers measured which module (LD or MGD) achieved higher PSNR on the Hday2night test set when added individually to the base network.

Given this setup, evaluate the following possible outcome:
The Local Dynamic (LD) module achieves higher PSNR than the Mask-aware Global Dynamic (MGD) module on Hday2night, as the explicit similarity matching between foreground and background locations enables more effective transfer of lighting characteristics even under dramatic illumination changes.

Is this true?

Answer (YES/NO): NO